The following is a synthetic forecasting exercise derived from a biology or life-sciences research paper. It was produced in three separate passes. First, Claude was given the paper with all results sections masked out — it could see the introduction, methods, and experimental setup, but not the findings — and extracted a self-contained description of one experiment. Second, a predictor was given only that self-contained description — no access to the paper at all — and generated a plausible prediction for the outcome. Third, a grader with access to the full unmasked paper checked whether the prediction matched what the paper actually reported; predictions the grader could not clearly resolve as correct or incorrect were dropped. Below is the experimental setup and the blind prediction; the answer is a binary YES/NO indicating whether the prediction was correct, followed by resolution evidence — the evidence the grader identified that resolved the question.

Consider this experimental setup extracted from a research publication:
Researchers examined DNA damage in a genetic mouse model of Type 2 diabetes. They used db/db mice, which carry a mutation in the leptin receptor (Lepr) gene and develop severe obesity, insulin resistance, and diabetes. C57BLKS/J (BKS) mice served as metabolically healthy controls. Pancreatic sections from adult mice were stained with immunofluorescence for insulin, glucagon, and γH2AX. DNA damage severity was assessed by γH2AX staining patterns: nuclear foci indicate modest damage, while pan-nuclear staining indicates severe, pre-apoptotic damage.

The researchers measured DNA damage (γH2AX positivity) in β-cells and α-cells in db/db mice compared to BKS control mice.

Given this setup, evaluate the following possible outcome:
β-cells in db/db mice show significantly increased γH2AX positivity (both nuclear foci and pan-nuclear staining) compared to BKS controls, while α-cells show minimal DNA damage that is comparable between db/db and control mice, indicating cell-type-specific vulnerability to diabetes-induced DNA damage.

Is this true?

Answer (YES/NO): YES